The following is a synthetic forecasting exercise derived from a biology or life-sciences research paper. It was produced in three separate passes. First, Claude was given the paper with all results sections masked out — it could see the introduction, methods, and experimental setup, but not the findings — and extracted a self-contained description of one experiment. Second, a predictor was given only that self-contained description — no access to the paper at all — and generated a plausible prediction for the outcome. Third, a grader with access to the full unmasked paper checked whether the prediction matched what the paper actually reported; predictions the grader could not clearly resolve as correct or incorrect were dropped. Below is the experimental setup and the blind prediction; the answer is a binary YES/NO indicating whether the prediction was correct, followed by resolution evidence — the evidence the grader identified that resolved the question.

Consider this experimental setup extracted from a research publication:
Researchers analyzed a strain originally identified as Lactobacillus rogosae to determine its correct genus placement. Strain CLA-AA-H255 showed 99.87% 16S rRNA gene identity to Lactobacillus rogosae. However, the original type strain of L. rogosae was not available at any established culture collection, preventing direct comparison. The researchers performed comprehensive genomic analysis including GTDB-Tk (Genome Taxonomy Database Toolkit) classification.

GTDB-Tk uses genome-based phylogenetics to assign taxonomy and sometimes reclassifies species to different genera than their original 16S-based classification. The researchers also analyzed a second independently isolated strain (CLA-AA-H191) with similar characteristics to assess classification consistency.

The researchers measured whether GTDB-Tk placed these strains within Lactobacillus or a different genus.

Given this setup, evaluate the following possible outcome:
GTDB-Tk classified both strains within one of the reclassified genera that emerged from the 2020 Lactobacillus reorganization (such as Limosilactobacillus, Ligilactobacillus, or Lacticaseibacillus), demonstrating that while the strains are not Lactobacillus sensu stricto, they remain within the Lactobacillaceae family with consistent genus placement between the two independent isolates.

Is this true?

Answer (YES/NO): NO